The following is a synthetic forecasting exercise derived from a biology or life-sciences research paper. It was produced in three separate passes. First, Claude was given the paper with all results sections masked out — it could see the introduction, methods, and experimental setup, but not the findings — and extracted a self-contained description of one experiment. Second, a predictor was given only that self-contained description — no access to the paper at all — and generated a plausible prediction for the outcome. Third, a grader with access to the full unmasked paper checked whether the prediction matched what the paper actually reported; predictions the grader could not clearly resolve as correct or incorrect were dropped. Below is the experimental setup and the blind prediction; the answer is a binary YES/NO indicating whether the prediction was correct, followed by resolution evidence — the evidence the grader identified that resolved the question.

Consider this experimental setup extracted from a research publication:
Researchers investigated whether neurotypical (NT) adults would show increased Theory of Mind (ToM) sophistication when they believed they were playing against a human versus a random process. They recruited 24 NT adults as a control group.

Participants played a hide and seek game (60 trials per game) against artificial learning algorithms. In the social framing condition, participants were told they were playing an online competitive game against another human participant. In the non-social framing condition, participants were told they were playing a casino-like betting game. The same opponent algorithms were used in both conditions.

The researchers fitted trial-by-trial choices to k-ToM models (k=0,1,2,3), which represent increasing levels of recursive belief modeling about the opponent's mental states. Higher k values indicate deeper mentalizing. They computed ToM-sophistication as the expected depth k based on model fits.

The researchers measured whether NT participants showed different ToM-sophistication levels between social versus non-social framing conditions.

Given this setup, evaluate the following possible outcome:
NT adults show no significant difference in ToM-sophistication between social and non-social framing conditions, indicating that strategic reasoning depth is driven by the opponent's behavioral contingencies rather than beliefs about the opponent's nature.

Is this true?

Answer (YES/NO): YES